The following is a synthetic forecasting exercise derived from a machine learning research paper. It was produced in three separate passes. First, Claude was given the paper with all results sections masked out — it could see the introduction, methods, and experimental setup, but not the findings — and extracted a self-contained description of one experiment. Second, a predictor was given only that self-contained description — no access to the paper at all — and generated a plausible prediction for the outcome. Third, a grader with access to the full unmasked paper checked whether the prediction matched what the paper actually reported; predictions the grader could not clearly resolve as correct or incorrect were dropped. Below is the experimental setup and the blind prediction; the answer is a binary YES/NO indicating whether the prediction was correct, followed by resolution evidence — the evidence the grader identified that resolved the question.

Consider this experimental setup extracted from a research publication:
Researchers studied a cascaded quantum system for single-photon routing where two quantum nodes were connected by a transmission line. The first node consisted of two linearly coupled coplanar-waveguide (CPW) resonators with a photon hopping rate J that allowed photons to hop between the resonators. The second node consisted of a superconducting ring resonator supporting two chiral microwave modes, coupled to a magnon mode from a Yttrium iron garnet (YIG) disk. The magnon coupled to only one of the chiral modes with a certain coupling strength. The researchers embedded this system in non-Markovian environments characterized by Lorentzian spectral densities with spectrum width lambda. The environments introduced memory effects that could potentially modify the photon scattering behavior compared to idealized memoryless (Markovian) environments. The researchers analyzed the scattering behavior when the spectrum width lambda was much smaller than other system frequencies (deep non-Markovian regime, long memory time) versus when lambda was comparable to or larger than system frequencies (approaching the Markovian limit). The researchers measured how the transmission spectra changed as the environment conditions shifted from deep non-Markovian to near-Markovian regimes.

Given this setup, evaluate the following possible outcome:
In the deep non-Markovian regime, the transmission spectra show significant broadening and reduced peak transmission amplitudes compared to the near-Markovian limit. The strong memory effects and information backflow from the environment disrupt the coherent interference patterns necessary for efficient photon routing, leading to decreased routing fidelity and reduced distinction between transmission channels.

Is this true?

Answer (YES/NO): NO